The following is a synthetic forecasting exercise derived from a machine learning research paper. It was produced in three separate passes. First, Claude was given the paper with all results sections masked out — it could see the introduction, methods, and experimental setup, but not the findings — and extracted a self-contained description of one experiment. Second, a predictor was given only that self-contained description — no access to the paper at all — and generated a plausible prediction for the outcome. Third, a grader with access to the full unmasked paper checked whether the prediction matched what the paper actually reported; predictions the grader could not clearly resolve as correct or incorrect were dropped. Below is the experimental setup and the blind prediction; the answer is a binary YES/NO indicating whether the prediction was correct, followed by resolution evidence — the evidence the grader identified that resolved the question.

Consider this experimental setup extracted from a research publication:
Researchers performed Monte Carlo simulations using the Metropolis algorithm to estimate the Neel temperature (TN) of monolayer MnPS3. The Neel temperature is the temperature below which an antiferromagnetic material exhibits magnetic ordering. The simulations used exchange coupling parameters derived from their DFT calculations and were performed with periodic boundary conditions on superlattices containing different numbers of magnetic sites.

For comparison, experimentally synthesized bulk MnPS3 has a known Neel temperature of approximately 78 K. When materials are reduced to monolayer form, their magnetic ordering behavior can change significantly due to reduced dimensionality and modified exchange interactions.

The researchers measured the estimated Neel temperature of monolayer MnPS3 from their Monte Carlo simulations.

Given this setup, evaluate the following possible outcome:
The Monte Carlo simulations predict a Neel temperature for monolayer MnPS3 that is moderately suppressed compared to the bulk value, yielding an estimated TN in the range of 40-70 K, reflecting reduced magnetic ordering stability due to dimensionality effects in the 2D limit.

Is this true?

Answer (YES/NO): NO